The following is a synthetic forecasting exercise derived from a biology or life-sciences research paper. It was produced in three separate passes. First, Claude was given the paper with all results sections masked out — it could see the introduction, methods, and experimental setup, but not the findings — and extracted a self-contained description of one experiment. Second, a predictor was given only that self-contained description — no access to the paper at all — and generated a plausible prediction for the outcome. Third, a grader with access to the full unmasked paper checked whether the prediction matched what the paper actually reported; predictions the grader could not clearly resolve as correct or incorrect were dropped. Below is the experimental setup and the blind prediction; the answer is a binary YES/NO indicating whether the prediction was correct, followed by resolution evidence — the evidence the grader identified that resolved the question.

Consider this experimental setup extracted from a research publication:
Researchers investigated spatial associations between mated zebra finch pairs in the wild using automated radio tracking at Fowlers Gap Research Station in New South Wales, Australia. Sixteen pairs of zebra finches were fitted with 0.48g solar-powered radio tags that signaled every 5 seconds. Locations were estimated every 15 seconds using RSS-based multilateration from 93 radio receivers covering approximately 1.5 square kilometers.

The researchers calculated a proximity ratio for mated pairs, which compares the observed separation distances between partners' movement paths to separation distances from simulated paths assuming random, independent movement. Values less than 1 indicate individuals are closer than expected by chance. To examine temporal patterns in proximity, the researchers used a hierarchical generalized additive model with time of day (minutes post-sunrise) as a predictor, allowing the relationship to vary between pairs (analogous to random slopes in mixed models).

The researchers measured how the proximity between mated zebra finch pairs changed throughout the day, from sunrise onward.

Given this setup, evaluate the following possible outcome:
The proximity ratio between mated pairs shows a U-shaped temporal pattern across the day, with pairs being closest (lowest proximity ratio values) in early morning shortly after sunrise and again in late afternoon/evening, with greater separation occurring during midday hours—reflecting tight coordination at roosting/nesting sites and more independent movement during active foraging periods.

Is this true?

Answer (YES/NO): NO